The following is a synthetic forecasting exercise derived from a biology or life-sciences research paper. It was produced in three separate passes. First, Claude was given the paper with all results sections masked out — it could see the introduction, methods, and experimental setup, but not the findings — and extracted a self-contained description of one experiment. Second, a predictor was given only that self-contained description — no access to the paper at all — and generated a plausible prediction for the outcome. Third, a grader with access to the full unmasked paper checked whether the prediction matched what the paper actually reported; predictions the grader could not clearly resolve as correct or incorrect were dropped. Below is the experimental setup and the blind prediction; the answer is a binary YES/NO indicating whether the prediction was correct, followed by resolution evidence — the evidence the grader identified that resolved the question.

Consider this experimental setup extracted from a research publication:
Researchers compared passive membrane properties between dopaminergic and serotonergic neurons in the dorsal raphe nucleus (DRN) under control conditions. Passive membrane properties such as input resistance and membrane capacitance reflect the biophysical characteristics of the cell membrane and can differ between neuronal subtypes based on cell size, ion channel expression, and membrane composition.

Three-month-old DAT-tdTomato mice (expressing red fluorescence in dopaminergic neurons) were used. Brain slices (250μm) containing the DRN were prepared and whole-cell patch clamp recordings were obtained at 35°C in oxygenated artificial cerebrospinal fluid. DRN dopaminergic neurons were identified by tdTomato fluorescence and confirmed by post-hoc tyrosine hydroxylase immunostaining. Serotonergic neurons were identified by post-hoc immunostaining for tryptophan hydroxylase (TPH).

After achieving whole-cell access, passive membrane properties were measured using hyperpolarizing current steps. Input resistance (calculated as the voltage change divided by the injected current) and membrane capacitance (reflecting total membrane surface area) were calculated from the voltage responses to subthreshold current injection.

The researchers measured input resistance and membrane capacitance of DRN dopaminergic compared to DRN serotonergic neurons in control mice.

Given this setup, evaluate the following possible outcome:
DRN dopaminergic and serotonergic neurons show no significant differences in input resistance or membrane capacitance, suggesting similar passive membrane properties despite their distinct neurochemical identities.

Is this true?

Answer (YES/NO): NO